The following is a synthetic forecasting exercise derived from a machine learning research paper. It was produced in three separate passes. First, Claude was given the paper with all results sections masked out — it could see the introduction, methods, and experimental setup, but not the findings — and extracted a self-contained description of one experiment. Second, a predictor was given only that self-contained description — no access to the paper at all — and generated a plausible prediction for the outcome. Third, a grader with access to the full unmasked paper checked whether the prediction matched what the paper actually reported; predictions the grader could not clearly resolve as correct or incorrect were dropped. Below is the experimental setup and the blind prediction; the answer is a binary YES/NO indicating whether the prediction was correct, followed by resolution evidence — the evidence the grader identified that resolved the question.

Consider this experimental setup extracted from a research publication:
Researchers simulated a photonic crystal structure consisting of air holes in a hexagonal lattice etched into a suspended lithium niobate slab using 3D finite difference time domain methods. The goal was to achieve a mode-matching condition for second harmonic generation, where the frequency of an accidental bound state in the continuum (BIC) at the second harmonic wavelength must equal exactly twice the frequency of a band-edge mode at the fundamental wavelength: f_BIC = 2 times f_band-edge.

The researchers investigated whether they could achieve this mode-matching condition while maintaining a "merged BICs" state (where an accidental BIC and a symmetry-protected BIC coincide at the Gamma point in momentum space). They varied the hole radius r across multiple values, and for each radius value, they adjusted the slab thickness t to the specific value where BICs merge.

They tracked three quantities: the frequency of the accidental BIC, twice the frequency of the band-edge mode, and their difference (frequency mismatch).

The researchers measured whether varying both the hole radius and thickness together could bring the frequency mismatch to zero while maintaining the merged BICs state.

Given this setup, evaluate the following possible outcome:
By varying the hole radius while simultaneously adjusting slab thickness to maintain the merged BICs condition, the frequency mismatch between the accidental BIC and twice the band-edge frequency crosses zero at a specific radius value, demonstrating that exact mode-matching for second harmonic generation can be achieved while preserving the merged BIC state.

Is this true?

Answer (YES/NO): NO